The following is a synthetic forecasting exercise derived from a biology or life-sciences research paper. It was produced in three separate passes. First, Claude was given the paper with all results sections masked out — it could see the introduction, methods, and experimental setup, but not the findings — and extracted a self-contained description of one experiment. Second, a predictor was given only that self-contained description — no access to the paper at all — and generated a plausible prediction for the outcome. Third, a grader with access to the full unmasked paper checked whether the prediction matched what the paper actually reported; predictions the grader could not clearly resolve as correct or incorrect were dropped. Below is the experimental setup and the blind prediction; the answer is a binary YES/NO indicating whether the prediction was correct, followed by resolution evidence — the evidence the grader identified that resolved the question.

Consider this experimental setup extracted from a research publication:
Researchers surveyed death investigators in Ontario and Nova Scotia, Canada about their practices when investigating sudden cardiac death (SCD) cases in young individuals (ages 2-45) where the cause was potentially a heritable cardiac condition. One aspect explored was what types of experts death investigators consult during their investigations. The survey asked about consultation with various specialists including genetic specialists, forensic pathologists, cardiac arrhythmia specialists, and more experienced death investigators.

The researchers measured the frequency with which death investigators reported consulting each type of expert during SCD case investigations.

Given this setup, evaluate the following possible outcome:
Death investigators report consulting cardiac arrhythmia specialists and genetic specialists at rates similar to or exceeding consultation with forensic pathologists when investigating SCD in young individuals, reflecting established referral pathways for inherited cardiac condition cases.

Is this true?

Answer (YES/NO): YES